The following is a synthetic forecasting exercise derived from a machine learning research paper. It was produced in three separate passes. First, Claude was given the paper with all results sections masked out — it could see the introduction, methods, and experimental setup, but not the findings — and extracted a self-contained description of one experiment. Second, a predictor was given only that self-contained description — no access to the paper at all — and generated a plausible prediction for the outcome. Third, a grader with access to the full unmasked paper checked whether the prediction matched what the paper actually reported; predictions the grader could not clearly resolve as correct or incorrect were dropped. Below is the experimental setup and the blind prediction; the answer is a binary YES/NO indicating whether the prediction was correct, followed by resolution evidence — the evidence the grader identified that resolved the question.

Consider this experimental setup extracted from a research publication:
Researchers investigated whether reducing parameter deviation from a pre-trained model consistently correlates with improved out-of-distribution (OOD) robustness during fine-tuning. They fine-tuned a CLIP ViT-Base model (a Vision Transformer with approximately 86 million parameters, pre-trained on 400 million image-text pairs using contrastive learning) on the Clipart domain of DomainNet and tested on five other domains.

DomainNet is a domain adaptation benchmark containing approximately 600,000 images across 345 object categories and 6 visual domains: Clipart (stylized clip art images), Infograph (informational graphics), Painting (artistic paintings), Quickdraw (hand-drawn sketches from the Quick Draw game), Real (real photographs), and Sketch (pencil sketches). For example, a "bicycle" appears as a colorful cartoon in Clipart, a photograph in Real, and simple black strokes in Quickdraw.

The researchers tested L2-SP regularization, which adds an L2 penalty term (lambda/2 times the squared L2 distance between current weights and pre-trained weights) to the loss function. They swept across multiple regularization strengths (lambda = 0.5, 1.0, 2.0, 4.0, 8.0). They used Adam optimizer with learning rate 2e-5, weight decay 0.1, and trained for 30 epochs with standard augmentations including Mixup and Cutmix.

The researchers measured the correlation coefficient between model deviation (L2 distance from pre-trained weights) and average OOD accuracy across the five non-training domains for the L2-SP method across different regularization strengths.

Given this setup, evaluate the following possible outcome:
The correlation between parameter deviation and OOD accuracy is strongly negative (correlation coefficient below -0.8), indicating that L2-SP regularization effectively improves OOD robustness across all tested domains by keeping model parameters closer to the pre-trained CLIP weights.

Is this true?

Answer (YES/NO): NO